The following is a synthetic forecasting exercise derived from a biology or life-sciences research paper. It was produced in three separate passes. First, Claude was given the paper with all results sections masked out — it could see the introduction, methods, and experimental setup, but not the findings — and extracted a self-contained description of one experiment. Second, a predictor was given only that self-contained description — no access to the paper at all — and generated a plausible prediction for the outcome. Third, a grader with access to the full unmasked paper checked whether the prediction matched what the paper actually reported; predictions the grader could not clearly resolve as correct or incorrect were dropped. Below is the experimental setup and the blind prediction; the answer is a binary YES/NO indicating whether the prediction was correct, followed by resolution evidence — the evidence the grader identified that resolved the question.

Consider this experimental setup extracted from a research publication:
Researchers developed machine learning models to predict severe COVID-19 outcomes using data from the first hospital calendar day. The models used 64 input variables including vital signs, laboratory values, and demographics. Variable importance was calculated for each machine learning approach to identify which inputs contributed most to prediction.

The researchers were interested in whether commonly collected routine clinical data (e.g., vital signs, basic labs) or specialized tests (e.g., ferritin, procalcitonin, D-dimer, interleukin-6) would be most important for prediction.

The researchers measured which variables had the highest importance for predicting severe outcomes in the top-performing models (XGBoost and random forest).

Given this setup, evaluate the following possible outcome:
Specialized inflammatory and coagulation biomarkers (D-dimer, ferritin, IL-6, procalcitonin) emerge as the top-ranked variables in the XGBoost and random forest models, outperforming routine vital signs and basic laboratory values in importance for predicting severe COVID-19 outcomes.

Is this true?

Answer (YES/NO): NO